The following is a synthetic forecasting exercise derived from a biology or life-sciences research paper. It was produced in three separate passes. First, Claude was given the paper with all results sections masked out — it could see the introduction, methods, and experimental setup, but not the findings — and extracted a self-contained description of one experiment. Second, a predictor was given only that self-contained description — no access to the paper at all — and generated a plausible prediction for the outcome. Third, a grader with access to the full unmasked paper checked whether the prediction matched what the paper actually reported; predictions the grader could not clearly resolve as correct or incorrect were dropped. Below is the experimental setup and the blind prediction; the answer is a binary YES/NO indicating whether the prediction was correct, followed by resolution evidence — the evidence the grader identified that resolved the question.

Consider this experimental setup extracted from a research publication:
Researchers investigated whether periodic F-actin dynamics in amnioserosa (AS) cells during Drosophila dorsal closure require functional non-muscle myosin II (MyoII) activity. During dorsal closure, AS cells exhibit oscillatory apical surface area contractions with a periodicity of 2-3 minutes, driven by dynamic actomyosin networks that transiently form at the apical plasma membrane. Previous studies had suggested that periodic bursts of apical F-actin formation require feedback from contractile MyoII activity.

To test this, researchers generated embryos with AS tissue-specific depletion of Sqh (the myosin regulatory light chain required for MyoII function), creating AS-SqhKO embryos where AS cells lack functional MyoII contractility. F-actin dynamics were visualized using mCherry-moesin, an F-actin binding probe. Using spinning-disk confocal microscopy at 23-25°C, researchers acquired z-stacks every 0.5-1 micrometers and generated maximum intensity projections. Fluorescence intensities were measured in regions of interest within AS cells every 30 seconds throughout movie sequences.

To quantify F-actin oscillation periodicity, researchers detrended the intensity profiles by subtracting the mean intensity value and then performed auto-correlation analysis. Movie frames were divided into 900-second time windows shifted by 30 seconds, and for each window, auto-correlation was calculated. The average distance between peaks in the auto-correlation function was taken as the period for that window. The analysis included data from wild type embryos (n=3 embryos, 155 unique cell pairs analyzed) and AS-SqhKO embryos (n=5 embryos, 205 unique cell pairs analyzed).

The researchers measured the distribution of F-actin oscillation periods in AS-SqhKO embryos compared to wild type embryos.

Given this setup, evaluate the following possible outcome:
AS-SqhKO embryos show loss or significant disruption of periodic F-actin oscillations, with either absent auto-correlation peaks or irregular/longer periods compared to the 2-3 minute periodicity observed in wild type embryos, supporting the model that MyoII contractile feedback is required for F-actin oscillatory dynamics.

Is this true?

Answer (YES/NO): NO